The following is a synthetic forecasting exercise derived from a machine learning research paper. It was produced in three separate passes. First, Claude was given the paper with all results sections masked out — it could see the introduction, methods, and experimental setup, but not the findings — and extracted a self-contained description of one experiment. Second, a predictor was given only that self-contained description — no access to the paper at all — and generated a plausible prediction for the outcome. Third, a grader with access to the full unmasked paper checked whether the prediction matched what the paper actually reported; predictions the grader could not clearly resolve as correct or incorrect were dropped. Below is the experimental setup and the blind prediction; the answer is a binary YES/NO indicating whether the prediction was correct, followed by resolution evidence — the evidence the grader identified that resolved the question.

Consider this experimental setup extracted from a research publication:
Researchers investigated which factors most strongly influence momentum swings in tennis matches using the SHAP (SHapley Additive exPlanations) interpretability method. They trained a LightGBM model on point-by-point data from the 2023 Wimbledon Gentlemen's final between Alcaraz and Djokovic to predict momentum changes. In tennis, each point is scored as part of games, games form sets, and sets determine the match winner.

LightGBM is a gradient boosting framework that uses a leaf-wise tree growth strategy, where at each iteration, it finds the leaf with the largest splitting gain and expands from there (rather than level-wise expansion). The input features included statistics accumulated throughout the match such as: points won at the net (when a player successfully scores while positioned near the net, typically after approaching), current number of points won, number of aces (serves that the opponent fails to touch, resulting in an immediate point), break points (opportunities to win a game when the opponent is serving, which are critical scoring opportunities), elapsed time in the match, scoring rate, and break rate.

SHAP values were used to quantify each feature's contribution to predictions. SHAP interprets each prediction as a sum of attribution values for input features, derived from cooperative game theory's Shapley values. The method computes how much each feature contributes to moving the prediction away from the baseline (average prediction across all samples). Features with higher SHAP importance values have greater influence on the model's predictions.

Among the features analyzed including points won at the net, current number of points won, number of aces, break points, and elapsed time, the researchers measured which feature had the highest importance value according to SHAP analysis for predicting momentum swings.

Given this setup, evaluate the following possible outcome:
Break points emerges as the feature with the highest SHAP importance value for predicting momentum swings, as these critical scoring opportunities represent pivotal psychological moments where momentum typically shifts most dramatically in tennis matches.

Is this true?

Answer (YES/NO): NO